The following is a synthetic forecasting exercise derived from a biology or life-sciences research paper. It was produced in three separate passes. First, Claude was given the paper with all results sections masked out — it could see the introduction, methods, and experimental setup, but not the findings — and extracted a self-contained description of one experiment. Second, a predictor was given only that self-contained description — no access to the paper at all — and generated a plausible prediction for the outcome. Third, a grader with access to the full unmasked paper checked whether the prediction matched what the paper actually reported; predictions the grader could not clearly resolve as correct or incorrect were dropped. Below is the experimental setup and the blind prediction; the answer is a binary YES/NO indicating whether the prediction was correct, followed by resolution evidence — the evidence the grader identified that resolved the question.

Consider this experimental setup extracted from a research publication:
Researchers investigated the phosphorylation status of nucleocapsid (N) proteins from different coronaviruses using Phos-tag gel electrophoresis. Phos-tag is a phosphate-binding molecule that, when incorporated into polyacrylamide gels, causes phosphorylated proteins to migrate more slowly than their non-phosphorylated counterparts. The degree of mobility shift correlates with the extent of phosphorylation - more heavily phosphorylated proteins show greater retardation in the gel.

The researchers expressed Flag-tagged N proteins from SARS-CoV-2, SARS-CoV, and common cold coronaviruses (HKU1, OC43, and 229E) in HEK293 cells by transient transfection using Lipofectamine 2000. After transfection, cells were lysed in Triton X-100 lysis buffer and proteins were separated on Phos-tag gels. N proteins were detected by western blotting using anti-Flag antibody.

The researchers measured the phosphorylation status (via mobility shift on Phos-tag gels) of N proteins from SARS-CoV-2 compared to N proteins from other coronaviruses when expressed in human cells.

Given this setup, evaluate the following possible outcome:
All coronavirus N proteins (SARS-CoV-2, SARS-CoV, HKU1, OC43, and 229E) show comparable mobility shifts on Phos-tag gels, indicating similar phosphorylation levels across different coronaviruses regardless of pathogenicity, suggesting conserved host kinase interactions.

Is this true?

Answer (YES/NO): NO